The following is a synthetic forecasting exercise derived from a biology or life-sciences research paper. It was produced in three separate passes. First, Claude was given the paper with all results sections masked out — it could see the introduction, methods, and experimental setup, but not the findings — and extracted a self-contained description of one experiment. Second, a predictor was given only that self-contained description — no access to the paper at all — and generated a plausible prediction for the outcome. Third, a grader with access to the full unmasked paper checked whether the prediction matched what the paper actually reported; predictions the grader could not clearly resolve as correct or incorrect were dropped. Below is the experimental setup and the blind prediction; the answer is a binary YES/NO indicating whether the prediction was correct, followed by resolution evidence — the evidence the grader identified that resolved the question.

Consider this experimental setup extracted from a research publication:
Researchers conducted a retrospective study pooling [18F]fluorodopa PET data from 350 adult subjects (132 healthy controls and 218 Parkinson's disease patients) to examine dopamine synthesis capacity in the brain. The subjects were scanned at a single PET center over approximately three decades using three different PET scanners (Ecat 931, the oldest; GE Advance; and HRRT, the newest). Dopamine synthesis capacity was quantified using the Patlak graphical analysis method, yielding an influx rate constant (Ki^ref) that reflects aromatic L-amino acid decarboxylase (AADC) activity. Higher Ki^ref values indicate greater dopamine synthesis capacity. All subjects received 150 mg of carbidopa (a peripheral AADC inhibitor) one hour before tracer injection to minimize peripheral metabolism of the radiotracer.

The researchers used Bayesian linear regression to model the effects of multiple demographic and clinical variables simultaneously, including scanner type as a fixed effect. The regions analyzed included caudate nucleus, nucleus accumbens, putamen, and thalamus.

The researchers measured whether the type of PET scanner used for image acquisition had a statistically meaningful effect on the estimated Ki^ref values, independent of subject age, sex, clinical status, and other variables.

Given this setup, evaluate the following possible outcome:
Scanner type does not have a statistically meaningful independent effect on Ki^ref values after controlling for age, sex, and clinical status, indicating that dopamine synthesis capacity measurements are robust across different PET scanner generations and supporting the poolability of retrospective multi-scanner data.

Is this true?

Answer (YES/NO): NO